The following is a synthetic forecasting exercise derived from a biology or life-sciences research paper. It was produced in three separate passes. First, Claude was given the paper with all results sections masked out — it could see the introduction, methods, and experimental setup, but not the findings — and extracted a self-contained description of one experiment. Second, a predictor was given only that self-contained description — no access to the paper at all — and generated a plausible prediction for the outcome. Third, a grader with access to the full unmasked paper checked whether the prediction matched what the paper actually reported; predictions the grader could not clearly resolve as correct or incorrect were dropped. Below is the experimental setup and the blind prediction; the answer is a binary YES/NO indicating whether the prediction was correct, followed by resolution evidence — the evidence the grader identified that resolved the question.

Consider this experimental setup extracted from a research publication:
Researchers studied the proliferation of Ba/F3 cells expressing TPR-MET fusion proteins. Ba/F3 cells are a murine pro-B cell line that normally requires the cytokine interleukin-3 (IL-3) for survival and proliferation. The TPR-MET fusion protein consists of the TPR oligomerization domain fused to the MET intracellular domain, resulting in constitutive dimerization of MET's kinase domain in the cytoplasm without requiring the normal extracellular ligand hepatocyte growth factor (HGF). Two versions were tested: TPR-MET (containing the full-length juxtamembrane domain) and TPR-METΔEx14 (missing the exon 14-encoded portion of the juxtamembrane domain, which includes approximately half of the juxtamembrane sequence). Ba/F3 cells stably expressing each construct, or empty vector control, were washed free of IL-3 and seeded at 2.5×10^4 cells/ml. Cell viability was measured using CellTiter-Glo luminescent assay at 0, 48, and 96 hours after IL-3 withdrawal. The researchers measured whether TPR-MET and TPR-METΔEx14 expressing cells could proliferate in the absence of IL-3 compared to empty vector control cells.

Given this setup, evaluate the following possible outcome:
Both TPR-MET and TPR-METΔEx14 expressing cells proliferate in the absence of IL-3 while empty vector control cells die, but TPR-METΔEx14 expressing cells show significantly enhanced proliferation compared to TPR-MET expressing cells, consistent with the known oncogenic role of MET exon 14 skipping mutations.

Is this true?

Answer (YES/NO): NO